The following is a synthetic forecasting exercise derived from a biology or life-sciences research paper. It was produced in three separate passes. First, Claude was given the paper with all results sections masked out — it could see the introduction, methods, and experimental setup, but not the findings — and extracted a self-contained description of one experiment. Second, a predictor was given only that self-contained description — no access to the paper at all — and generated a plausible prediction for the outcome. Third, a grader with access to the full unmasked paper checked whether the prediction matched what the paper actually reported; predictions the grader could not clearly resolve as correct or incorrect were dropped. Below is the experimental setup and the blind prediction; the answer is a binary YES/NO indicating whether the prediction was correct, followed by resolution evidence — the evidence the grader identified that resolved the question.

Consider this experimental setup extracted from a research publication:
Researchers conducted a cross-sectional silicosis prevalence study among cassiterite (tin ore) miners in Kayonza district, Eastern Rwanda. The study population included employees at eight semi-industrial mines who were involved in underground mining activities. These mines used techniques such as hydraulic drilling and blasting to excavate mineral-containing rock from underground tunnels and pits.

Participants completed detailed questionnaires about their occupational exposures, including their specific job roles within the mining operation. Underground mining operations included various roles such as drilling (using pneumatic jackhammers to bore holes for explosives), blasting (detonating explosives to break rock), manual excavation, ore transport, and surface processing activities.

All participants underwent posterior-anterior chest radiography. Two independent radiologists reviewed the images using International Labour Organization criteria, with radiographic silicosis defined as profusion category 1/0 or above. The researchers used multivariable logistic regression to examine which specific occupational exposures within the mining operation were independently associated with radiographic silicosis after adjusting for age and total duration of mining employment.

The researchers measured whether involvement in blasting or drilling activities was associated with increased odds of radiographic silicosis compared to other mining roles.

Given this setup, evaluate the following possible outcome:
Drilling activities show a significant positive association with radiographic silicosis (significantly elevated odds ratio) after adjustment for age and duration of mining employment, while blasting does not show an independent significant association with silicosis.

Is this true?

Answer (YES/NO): NO